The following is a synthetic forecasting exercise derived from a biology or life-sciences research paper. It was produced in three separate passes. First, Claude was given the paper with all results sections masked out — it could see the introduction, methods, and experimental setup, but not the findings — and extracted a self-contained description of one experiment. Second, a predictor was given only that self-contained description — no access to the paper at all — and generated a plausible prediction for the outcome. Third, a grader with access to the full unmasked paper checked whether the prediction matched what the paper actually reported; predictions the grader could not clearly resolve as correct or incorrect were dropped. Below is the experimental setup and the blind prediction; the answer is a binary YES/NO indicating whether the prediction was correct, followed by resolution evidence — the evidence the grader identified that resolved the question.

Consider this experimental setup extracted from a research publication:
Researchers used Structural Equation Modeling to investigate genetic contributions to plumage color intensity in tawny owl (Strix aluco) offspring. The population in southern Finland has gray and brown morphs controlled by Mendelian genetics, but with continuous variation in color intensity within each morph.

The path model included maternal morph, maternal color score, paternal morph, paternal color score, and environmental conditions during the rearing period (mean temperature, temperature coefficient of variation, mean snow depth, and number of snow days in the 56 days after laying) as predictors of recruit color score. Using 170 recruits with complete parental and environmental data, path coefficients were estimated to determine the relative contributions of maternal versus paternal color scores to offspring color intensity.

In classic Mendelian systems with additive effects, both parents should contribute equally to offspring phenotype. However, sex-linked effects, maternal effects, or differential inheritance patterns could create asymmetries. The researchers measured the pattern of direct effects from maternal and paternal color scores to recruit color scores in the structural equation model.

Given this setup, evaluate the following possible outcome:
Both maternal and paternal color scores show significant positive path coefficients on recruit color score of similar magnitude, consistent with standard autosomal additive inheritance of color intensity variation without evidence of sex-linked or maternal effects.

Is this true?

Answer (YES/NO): NO